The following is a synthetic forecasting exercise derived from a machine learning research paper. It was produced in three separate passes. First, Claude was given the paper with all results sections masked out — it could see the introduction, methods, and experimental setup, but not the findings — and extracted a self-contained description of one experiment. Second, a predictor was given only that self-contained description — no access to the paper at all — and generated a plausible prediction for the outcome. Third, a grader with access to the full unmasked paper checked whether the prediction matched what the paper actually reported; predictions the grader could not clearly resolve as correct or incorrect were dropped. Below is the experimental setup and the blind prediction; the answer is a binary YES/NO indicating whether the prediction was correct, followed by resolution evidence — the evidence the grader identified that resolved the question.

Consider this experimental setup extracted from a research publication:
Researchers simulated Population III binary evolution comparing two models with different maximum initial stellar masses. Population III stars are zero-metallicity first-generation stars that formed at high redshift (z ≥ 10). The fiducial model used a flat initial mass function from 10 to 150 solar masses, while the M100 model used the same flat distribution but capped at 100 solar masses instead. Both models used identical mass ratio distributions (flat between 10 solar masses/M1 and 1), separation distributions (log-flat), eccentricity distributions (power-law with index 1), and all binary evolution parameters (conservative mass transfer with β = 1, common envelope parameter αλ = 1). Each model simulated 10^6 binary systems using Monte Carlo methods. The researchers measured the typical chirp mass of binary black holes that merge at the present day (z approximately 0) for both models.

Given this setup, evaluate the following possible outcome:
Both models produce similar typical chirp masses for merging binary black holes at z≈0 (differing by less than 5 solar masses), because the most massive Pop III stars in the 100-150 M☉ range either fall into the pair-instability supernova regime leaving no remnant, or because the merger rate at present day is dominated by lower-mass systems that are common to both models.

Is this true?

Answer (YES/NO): YES